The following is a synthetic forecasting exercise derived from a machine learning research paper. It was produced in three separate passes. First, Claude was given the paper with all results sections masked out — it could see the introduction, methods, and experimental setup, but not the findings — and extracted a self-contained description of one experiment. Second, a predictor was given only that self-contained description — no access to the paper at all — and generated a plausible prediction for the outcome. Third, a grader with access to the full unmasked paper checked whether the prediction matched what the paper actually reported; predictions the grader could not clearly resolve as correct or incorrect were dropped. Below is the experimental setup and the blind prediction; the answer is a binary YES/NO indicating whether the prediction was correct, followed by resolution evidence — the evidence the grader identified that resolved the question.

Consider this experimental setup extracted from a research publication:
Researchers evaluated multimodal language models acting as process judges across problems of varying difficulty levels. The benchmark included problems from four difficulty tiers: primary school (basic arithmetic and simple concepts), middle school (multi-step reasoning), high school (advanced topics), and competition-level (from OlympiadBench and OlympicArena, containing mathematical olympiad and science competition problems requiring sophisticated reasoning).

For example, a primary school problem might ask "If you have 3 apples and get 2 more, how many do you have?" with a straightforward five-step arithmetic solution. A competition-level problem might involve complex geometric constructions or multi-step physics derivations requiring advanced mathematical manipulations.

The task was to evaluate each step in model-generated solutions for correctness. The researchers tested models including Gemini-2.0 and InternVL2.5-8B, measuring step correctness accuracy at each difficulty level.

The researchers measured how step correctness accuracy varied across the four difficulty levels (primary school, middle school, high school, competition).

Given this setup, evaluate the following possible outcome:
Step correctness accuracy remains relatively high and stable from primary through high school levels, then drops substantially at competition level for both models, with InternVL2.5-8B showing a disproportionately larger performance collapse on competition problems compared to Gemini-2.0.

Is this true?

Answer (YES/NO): NO